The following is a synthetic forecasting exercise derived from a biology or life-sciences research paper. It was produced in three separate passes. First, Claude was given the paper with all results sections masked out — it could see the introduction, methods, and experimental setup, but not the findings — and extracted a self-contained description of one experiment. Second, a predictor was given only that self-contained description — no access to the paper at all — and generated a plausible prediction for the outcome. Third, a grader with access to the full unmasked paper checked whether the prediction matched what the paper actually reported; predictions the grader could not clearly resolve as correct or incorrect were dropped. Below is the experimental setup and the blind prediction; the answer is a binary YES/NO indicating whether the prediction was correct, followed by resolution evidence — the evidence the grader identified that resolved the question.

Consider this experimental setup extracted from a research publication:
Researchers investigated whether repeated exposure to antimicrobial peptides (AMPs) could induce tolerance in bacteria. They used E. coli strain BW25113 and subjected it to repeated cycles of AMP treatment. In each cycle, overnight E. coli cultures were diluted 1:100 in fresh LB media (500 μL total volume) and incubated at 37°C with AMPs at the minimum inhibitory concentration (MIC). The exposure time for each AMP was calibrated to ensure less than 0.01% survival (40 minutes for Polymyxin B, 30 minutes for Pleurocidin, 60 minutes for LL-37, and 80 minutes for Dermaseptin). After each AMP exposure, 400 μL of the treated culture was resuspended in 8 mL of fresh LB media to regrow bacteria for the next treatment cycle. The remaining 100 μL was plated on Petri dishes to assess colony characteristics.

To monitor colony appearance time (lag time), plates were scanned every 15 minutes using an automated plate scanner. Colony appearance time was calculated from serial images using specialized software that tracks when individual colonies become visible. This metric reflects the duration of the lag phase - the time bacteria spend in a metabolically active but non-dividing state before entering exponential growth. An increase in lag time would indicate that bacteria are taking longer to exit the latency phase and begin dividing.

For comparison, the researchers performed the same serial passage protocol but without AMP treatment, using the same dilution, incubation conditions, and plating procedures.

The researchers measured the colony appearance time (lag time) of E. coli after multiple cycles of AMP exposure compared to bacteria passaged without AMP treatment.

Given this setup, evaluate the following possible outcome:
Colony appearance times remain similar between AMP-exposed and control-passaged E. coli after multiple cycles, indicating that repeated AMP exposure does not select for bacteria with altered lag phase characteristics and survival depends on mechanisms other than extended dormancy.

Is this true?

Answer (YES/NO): NO